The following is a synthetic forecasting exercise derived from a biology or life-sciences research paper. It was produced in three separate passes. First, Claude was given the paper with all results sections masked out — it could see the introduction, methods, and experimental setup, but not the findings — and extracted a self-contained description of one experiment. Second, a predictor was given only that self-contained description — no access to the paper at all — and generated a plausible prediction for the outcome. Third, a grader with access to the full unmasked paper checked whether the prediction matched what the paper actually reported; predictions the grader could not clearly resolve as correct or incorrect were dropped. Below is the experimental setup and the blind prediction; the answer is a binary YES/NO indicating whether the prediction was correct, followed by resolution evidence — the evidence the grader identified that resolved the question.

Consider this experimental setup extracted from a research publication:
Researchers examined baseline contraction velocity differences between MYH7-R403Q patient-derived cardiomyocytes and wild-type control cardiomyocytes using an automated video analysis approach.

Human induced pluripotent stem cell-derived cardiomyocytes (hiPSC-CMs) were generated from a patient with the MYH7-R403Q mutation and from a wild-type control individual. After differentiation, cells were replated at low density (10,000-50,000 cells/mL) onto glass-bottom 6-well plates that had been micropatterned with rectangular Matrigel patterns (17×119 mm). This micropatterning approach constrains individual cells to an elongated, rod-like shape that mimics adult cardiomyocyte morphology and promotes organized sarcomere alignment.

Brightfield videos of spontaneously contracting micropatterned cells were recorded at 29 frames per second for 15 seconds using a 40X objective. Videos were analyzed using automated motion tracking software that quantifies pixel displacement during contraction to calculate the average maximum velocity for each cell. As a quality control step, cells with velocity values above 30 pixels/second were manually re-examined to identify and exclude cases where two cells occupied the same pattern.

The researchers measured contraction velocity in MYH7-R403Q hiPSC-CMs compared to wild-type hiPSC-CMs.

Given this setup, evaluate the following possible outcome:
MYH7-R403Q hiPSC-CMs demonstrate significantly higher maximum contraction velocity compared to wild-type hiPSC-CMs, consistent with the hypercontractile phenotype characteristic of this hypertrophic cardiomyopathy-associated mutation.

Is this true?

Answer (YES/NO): YES